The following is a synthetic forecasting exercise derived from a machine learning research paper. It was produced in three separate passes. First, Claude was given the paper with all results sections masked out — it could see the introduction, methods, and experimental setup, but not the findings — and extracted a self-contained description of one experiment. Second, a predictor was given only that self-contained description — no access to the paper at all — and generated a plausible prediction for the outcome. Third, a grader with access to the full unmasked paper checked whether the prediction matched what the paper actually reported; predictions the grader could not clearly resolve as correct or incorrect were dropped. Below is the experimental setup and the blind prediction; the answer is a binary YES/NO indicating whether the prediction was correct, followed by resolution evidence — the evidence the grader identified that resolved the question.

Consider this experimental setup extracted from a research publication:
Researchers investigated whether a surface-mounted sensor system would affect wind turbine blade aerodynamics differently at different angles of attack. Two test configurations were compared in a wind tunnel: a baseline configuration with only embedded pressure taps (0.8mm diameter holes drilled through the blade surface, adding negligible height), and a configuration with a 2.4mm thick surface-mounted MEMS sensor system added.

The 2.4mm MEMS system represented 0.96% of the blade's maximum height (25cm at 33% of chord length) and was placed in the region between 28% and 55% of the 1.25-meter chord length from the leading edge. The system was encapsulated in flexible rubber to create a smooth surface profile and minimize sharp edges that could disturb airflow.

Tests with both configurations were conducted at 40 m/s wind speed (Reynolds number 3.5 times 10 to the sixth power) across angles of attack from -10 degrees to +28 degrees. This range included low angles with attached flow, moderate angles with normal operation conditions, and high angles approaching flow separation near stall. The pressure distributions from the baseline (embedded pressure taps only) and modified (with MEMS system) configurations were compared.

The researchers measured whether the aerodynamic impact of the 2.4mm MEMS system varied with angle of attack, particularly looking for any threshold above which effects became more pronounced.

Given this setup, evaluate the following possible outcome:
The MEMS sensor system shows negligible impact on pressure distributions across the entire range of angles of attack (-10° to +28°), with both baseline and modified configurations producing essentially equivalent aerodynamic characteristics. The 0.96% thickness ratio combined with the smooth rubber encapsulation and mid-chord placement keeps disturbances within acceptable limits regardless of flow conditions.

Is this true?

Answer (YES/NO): NO